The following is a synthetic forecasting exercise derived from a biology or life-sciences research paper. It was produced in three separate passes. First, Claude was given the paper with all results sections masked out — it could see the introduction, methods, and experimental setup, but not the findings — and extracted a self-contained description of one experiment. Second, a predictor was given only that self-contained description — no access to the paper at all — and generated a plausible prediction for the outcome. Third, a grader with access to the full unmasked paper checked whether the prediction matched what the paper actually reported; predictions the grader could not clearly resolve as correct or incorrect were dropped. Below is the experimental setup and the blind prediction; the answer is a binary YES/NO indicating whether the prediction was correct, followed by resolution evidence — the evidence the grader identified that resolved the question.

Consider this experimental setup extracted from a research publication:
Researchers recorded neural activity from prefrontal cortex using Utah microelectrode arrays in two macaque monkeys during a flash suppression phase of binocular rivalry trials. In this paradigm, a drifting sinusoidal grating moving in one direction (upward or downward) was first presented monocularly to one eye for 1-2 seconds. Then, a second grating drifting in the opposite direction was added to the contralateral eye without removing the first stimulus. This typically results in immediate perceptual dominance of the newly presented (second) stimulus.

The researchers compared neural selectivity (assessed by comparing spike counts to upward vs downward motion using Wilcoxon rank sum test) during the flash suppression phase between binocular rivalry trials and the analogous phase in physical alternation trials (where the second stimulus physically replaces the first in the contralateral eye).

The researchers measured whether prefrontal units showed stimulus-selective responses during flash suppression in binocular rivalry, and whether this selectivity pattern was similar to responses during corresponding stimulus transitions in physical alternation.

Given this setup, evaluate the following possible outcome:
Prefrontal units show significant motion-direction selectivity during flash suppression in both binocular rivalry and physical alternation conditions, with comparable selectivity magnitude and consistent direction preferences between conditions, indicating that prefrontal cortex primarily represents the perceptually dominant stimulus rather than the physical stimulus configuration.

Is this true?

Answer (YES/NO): YES